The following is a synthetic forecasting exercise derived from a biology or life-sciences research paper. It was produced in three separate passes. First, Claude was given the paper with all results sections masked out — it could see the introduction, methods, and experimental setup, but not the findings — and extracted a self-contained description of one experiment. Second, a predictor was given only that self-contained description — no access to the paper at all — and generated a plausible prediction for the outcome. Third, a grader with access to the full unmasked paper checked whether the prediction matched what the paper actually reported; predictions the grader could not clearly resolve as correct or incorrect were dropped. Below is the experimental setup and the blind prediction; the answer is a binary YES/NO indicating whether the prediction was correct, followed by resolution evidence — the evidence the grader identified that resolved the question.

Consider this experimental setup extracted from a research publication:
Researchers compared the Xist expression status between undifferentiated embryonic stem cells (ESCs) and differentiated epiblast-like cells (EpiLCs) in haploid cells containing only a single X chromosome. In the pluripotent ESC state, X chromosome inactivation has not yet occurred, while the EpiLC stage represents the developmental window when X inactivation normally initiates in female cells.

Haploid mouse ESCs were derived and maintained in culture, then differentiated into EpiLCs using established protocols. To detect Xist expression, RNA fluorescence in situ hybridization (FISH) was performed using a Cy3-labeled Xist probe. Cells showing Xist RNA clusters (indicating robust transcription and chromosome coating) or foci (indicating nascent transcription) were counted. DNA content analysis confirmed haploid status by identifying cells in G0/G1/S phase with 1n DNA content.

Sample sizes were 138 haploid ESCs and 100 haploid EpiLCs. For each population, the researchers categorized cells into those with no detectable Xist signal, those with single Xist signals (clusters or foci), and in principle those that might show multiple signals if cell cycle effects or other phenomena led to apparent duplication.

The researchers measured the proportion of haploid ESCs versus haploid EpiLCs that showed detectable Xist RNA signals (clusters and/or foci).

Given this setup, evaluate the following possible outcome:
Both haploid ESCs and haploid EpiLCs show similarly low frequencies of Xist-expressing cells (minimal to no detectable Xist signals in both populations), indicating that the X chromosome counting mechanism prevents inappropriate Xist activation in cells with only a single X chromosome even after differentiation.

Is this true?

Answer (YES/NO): NO